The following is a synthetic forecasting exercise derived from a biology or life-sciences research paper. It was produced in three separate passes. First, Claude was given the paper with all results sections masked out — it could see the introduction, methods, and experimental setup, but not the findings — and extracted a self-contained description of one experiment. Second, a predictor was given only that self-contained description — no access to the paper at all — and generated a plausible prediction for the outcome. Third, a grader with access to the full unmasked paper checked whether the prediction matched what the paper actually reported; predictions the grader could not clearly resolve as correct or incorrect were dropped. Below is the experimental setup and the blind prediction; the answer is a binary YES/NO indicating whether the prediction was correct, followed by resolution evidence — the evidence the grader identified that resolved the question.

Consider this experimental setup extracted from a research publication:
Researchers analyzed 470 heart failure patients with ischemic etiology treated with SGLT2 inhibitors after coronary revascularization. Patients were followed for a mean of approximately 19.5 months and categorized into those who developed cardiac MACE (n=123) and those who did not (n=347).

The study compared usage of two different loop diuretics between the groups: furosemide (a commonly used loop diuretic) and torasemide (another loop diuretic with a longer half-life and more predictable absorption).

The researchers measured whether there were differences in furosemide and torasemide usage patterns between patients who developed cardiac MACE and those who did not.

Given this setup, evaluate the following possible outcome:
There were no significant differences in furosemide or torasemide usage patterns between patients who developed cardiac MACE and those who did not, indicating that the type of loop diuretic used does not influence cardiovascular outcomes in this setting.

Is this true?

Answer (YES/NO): NO